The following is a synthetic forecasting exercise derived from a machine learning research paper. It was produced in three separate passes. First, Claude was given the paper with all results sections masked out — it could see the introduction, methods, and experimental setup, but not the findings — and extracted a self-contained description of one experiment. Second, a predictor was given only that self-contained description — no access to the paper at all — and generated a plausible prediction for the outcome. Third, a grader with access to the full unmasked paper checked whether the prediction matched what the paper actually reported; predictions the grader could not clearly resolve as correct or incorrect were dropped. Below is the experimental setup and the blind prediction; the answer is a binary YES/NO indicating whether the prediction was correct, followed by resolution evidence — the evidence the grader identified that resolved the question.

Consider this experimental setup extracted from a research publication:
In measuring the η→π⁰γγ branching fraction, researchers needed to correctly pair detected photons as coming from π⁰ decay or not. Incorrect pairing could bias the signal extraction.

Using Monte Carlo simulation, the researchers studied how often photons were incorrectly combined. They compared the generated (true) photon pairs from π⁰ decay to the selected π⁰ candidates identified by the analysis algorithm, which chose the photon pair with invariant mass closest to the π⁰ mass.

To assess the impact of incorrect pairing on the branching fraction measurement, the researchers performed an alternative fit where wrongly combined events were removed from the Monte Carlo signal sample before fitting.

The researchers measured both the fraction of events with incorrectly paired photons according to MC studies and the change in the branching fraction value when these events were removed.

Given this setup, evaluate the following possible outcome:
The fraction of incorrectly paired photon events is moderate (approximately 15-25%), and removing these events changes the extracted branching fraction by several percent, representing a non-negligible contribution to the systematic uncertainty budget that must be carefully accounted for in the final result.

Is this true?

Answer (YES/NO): NO